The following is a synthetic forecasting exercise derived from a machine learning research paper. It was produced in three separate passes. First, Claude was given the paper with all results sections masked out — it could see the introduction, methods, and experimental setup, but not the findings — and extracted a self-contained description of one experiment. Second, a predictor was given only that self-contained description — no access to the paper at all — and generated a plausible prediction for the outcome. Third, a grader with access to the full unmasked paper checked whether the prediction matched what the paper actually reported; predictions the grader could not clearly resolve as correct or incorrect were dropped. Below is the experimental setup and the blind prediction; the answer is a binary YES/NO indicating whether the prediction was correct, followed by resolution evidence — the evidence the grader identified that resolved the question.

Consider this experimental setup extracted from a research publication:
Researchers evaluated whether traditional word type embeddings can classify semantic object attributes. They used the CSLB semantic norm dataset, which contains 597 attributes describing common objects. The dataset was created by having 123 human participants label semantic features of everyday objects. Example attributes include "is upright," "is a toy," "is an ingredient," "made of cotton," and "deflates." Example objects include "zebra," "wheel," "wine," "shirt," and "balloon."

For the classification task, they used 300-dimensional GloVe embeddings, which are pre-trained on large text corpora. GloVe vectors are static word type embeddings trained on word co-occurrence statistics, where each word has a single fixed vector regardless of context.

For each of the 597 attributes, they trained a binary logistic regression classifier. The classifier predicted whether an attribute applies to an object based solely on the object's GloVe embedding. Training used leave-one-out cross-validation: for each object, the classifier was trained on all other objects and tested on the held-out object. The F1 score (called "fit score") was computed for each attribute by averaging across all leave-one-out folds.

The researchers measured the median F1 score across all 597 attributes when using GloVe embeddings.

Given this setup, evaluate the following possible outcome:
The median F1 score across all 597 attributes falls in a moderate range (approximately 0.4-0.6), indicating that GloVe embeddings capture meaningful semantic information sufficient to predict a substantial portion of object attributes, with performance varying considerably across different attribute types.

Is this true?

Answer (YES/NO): YES